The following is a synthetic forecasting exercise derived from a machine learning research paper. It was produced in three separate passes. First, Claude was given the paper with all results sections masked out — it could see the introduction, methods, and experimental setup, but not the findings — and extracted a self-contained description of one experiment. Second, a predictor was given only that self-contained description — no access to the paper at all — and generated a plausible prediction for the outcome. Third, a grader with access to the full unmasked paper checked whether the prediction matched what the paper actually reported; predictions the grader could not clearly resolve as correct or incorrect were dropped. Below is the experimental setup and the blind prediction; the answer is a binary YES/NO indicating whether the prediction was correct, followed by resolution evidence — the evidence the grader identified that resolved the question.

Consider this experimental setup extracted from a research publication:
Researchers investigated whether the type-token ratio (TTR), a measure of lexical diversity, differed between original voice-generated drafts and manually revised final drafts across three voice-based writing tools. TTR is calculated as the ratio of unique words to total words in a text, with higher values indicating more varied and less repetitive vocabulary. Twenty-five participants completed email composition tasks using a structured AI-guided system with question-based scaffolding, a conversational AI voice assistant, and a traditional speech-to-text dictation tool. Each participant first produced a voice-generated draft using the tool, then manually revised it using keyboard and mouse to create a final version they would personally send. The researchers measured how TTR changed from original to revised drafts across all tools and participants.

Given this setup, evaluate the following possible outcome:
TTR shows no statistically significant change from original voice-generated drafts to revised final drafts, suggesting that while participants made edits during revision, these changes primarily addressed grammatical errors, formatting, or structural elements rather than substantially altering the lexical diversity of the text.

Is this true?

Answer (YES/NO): YES